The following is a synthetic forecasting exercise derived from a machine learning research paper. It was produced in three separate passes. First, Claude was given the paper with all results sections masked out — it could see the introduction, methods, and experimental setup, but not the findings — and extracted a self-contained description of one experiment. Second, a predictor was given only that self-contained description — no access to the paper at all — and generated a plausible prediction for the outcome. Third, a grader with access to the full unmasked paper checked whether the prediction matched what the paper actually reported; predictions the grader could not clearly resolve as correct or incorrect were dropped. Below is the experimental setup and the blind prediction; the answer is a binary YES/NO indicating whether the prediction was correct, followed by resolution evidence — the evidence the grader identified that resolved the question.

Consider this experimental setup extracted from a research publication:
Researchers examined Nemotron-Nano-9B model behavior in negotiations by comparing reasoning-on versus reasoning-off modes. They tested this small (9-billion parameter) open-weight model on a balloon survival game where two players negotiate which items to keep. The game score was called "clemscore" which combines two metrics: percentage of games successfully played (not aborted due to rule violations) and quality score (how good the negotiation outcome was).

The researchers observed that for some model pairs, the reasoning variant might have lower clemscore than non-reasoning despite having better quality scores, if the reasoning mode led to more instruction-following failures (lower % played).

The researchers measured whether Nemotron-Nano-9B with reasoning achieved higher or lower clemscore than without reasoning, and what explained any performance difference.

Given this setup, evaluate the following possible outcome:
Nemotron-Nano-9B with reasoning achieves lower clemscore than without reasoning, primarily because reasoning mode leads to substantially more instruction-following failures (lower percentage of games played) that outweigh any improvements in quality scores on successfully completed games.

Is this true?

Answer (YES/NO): YES